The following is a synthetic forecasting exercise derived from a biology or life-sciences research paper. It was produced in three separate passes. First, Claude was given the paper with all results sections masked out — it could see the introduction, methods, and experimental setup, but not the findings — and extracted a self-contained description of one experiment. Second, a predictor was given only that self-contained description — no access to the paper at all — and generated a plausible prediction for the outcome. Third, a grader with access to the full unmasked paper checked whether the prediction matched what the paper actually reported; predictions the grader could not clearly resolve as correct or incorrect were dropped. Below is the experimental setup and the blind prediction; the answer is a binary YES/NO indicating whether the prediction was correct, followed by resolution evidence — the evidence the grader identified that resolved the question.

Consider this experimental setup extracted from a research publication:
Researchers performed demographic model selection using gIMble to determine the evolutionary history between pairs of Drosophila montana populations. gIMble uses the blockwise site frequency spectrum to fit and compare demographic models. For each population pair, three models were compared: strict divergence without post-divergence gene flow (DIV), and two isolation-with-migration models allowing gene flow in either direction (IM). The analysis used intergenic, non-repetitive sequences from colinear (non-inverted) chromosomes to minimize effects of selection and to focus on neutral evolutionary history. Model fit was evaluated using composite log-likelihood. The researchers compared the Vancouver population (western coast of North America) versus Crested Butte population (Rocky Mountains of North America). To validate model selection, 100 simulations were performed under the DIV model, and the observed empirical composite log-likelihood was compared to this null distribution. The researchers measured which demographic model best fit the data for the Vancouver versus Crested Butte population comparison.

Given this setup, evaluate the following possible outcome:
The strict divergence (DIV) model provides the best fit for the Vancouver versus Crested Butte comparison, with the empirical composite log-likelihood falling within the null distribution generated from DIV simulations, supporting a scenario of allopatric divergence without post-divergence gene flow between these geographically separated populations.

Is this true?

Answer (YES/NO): NO